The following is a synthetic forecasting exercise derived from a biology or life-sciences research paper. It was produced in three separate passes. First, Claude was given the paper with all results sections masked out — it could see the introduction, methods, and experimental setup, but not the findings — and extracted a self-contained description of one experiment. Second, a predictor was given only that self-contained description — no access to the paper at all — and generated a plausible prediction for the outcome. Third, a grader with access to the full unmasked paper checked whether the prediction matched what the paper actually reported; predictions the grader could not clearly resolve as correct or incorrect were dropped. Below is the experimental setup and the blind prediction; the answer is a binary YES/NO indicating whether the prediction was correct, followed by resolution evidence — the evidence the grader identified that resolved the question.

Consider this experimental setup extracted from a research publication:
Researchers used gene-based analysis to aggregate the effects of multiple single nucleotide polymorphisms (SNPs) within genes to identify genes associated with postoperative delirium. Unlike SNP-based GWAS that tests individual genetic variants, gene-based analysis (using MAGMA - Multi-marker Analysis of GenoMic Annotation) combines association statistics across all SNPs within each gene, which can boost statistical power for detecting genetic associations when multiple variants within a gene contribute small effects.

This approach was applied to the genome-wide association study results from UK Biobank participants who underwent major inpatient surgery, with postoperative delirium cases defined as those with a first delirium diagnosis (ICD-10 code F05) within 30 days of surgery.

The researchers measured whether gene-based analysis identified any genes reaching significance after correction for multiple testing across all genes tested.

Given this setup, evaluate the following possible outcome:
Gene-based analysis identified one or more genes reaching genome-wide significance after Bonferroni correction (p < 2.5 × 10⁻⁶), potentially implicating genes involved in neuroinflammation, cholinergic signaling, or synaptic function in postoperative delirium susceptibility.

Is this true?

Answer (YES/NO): NO